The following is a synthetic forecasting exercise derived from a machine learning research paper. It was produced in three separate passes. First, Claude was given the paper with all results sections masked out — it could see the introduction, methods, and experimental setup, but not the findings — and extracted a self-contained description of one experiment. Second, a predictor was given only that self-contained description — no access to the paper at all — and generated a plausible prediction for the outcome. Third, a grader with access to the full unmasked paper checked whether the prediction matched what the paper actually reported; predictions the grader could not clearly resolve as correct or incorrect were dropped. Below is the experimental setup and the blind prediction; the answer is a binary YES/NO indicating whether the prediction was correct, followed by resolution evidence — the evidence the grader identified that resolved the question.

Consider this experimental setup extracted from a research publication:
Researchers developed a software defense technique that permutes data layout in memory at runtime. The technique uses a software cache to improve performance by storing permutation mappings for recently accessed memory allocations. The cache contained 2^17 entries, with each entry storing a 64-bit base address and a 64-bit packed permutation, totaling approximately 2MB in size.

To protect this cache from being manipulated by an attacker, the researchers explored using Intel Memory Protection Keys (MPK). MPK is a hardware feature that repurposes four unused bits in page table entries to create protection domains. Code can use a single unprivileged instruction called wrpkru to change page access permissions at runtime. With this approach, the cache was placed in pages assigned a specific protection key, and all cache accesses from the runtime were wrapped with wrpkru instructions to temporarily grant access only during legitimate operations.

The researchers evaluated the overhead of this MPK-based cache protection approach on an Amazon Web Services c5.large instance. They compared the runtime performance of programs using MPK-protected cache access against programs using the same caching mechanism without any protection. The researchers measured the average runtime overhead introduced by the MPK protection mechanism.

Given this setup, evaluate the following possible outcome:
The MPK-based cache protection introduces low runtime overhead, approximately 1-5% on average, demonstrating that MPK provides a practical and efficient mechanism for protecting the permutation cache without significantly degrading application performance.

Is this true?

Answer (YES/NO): YES